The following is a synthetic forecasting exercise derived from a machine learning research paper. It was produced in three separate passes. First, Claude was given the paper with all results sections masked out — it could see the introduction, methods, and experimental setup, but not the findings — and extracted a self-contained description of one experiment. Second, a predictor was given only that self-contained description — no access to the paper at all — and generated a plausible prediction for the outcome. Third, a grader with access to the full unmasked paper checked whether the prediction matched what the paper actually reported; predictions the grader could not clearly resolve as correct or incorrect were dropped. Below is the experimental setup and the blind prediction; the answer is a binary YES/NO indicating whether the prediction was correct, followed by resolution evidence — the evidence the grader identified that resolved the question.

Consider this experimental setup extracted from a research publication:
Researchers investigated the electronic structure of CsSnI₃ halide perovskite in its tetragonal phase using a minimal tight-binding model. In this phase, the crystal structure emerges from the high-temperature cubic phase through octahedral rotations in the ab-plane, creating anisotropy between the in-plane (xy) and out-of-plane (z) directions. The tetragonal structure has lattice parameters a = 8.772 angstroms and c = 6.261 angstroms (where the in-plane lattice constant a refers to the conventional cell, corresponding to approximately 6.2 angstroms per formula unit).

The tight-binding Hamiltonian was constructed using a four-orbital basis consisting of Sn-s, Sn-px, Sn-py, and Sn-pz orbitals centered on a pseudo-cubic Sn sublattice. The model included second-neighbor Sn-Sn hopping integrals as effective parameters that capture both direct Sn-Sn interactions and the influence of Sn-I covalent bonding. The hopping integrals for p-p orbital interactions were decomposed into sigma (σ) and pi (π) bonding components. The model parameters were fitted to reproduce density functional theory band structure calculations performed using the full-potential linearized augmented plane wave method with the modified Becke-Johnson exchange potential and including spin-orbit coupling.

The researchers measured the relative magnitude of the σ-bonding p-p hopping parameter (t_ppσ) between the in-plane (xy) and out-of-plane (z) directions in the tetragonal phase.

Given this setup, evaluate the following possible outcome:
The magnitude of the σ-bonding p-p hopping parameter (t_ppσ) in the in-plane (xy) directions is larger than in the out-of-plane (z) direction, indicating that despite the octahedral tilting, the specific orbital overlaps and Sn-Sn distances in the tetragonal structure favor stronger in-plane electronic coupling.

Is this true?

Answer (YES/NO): NO